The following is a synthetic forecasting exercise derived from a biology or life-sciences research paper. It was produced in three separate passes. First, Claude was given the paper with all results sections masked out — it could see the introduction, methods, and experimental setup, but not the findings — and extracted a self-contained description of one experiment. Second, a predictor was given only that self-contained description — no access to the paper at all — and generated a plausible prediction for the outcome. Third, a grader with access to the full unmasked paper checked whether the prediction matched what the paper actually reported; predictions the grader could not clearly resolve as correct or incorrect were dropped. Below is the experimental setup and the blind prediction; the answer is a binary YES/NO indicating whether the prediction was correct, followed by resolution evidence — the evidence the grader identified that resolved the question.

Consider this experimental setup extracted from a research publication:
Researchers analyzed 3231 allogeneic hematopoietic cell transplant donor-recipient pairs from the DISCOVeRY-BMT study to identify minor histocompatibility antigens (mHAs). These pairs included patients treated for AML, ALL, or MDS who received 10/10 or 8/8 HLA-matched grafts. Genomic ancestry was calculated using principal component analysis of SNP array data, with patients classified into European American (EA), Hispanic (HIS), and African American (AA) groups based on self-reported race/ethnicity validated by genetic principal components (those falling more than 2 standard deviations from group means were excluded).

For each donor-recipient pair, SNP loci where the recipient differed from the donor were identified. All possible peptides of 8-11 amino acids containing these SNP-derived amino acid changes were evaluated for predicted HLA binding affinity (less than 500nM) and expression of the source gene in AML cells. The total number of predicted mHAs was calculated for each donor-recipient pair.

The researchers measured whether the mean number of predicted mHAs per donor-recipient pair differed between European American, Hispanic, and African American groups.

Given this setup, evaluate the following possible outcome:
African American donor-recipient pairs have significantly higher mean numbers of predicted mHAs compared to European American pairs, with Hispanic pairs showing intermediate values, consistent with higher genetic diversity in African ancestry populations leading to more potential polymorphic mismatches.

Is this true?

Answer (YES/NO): NO